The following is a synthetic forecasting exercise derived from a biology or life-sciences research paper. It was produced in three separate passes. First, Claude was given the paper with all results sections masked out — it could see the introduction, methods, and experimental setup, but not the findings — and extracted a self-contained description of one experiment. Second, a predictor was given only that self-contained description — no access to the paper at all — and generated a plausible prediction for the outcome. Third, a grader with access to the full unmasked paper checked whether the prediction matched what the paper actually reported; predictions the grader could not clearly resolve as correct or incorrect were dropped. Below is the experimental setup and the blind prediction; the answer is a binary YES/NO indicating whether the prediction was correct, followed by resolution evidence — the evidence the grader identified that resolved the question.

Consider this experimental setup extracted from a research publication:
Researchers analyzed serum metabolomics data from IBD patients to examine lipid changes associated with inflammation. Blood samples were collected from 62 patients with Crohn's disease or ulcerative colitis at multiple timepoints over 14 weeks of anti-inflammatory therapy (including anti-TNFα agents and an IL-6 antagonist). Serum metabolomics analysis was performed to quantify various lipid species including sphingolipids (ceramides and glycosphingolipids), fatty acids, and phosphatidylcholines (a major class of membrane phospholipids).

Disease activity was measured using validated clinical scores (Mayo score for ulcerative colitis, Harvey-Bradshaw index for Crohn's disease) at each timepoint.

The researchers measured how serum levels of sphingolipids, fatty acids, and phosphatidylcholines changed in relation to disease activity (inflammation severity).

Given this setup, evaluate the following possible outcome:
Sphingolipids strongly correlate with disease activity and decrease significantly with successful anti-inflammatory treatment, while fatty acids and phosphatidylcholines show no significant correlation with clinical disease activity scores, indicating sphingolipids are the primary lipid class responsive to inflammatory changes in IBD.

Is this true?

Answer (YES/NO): NO